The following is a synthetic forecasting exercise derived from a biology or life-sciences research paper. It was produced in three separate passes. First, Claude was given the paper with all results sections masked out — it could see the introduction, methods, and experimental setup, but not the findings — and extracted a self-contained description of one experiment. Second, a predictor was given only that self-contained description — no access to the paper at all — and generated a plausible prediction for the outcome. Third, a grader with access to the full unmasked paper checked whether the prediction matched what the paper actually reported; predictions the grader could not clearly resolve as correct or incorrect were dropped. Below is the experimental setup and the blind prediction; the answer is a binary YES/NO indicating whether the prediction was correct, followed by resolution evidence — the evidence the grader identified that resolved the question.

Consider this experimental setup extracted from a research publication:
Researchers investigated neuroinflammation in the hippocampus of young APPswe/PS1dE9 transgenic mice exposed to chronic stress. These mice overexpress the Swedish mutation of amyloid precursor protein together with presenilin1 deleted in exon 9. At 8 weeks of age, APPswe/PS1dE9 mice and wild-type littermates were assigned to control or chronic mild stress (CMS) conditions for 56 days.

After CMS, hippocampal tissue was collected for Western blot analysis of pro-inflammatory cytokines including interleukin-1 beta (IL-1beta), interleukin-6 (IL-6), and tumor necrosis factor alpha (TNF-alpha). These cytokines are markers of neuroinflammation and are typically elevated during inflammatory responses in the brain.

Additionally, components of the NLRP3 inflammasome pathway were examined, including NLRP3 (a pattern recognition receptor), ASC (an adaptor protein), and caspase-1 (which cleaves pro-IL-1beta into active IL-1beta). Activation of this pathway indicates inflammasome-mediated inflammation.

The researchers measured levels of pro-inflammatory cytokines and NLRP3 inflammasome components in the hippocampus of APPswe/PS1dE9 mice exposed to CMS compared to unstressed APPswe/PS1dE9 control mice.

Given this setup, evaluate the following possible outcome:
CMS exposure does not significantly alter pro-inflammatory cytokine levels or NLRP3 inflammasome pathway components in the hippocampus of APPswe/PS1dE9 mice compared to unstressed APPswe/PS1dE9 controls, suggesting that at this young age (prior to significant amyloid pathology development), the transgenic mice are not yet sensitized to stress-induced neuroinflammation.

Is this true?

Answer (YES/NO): NO